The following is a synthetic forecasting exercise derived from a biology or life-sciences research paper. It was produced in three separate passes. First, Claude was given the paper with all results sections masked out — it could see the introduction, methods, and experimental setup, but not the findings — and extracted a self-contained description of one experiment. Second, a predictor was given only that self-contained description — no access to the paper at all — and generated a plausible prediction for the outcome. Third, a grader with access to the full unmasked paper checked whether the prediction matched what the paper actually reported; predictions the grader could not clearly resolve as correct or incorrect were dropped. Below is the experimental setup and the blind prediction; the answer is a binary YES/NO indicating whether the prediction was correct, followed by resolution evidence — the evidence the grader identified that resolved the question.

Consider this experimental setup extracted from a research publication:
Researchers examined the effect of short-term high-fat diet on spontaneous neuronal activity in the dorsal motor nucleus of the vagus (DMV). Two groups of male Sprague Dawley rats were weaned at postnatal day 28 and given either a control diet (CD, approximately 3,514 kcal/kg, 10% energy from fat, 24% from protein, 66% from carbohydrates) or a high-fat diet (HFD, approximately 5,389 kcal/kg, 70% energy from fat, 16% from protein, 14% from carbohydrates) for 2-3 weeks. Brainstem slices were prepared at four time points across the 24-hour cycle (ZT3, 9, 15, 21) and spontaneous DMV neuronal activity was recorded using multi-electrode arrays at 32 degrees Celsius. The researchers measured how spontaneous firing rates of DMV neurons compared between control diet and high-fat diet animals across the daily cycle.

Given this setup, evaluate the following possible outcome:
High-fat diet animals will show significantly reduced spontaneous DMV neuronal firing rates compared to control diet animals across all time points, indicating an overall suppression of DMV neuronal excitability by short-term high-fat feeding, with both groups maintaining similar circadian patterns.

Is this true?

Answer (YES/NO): NO